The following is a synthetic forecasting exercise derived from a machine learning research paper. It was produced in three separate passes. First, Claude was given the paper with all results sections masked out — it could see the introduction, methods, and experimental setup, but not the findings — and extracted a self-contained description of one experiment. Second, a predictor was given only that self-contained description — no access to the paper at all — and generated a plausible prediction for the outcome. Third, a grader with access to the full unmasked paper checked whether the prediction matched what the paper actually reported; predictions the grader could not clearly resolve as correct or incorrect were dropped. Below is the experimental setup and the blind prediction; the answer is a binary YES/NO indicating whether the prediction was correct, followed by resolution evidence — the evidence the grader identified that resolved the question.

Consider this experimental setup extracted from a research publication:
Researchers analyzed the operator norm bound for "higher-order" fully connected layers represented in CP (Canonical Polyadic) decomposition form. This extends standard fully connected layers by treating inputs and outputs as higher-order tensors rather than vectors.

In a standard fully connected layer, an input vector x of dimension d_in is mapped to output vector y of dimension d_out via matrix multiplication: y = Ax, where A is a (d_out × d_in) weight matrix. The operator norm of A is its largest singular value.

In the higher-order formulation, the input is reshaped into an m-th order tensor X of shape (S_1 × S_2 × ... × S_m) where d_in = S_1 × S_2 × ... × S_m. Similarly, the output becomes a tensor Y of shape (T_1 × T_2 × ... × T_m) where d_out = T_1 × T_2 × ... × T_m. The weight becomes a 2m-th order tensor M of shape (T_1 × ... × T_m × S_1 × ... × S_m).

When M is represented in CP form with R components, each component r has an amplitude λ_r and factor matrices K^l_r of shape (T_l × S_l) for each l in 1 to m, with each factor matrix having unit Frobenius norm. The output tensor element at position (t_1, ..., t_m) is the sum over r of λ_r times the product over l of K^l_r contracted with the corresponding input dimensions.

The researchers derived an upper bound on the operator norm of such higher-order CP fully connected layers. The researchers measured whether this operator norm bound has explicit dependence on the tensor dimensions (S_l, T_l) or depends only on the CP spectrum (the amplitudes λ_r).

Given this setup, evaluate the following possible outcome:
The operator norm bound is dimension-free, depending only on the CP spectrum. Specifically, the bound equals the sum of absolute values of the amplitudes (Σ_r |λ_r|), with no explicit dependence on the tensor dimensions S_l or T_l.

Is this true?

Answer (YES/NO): YES